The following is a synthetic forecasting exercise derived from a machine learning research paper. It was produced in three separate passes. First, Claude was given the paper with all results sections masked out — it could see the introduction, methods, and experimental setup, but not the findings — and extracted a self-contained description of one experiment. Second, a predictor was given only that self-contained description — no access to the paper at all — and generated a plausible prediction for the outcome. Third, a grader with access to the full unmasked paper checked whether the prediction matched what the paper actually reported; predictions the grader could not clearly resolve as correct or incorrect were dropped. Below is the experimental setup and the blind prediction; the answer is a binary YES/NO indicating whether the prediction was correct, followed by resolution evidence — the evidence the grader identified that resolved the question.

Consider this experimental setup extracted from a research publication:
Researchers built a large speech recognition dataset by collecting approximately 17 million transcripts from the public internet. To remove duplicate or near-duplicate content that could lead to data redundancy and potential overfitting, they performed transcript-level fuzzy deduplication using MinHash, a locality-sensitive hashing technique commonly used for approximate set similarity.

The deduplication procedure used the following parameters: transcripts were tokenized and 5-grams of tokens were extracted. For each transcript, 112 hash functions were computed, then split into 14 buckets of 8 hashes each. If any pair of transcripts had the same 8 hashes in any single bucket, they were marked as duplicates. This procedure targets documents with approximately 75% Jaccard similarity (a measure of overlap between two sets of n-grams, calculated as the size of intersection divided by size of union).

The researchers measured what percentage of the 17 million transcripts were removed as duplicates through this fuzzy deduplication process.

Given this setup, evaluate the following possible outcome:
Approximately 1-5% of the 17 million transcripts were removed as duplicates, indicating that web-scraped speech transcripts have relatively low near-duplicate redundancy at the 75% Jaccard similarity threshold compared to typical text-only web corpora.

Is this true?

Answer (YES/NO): YES